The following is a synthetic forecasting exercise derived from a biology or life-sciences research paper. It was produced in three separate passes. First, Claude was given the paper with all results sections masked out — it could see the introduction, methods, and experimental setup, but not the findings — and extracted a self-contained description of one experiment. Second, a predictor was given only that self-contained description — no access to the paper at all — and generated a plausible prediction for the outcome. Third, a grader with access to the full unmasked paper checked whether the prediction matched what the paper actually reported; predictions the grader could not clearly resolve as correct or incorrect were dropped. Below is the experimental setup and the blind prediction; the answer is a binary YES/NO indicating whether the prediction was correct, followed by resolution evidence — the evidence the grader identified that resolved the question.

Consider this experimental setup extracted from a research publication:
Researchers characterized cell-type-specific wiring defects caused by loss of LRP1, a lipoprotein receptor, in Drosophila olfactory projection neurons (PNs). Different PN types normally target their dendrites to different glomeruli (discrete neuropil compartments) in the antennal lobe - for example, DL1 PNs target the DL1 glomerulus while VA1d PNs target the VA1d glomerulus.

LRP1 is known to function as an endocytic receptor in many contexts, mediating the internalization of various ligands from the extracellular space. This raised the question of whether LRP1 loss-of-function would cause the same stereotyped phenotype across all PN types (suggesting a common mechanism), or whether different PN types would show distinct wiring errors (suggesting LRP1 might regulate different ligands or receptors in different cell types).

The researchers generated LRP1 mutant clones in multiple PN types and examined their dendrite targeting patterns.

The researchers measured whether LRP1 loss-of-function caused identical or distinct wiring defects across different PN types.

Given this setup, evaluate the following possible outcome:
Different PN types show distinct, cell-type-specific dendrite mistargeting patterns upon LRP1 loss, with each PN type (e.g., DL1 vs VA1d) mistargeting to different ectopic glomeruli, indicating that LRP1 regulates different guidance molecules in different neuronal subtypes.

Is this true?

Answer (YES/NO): YES